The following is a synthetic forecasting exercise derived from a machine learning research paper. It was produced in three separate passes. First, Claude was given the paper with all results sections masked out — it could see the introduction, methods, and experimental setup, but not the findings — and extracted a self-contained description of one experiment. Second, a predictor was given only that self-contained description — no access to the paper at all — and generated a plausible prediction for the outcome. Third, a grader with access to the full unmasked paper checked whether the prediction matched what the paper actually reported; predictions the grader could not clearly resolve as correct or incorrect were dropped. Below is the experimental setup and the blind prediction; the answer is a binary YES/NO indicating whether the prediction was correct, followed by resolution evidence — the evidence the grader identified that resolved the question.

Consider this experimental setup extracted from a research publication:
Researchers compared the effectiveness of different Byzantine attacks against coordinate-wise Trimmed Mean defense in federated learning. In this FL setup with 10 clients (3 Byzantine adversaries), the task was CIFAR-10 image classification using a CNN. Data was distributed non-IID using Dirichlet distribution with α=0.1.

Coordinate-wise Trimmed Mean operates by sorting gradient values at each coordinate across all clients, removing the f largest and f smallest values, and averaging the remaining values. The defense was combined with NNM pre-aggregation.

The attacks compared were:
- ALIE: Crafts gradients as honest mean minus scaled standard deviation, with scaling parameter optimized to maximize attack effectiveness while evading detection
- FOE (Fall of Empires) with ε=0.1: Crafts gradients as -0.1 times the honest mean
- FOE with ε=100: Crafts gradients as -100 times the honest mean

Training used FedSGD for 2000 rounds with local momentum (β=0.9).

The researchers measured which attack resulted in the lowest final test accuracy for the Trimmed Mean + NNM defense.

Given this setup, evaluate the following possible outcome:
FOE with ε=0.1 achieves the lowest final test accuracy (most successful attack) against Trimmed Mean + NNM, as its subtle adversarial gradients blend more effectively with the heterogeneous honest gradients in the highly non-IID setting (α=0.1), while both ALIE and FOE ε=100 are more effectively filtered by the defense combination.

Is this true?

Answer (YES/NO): NO